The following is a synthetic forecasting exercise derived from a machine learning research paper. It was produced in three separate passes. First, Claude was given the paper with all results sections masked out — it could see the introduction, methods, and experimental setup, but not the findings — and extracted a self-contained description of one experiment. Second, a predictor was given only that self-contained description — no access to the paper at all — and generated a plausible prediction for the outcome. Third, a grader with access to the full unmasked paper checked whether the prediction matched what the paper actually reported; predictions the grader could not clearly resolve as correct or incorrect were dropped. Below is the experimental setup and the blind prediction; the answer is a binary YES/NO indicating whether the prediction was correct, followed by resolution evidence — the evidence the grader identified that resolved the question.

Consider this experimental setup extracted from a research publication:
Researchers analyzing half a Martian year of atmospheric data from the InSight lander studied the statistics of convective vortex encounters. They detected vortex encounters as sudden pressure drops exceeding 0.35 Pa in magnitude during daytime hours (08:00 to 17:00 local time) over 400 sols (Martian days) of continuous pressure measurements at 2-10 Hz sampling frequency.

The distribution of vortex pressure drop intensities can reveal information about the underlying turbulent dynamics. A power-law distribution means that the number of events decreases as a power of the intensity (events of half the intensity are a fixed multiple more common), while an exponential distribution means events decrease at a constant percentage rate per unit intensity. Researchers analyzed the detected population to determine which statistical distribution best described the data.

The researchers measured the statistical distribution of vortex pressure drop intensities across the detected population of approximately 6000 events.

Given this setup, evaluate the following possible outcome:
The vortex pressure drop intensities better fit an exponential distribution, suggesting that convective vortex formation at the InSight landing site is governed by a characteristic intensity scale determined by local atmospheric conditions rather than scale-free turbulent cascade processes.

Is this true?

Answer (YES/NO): NO